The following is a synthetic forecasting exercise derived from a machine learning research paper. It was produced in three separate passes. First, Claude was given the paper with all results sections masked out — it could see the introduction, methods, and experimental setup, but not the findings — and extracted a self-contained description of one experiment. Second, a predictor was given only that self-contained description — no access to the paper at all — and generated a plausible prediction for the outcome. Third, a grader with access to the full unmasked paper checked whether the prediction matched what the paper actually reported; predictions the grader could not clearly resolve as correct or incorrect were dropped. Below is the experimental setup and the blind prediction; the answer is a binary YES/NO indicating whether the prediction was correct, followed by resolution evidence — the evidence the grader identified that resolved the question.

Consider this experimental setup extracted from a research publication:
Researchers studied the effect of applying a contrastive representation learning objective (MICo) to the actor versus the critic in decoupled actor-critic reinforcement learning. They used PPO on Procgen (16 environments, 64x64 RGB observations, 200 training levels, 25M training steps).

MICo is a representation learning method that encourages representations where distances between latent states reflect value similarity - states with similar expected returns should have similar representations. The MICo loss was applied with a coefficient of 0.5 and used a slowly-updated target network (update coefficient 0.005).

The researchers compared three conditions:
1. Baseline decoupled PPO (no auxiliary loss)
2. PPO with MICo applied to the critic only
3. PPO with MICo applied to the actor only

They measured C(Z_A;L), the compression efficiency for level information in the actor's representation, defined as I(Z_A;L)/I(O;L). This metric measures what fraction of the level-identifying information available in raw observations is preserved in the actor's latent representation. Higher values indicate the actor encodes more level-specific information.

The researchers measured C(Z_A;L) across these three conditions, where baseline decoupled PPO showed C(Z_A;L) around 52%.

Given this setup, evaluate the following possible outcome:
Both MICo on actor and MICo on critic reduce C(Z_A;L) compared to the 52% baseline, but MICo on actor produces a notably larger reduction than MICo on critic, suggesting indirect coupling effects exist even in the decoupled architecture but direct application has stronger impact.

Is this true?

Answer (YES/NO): NO